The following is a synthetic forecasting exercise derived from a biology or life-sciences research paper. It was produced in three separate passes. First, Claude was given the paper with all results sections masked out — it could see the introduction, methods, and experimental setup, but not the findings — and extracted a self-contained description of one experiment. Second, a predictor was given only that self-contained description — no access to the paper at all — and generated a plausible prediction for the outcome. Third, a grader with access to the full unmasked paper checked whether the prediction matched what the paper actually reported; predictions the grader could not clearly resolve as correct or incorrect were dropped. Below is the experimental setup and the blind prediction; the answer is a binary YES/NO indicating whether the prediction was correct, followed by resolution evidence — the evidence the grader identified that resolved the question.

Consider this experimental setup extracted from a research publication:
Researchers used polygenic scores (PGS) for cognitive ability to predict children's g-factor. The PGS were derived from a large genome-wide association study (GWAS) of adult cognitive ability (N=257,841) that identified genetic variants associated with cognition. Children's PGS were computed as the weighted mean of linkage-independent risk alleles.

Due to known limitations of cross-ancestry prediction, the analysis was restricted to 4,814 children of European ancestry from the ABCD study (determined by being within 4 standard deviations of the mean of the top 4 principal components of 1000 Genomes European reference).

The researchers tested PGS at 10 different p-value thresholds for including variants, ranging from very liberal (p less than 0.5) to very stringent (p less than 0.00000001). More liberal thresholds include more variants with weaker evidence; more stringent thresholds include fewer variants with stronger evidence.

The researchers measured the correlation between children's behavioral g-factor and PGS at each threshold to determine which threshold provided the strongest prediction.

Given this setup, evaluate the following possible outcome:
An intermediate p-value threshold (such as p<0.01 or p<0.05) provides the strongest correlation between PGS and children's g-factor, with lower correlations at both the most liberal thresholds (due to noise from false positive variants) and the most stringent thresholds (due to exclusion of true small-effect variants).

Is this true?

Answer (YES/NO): YES